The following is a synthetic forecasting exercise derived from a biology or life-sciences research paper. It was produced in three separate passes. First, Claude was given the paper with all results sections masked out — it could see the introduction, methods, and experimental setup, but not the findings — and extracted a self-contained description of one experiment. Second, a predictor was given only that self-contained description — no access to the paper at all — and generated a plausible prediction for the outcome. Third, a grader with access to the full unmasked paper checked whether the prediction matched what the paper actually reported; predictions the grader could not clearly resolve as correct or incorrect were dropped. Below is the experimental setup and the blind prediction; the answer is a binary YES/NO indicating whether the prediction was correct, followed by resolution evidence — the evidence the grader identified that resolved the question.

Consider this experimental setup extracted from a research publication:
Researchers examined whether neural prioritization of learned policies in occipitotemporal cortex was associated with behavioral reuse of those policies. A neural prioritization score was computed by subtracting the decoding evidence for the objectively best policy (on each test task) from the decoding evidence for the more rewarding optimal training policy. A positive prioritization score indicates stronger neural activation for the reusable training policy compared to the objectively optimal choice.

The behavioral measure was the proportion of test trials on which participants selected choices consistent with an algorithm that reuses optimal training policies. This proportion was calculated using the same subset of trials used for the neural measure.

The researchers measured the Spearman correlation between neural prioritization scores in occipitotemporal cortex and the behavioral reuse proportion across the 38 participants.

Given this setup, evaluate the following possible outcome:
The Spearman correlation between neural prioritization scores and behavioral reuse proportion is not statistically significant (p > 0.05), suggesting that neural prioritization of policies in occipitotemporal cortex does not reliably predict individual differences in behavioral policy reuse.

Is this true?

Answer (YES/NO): NO